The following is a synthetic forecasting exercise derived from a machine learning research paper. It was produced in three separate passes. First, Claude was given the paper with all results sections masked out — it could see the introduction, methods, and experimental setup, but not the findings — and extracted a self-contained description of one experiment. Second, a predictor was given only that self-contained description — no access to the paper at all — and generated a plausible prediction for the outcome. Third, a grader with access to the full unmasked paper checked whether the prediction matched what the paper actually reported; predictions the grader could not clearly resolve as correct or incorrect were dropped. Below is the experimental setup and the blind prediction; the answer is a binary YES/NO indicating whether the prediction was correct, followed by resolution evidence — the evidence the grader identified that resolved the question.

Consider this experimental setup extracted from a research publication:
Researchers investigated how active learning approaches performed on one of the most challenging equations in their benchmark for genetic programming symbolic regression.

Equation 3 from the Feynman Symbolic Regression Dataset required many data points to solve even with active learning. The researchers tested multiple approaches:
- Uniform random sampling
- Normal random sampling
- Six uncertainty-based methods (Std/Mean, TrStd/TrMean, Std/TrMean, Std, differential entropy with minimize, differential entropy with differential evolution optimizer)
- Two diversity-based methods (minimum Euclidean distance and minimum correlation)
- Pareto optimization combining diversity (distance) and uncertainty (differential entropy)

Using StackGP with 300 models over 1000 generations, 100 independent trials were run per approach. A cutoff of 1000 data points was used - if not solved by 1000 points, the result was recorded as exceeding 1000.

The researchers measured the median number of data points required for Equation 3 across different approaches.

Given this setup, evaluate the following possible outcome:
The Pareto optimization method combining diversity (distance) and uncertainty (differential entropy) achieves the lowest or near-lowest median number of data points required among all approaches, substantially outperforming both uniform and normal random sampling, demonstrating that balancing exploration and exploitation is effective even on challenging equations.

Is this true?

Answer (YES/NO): YES